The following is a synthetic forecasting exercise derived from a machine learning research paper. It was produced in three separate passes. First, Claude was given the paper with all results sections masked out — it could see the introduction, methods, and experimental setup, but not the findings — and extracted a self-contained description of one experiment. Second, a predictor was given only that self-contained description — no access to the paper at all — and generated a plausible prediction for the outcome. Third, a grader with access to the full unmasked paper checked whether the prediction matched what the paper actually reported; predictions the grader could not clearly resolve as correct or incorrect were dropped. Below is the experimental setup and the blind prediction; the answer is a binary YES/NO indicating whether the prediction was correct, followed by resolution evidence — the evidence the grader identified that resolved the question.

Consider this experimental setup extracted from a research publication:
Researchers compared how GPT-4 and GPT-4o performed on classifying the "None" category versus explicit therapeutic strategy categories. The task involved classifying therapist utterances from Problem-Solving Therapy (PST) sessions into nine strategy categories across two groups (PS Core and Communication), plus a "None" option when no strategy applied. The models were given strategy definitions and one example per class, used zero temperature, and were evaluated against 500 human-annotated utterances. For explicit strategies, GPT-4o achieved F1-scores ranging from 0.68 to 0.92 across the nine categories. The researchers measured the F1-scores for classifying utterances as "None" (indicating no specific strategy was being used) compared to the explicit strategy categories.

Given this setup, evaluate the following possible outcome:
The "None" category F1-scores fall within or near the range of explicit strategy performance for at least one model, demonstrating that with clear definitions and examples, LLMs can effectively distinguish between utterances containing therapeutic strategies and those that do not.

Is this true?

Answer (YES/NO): YES